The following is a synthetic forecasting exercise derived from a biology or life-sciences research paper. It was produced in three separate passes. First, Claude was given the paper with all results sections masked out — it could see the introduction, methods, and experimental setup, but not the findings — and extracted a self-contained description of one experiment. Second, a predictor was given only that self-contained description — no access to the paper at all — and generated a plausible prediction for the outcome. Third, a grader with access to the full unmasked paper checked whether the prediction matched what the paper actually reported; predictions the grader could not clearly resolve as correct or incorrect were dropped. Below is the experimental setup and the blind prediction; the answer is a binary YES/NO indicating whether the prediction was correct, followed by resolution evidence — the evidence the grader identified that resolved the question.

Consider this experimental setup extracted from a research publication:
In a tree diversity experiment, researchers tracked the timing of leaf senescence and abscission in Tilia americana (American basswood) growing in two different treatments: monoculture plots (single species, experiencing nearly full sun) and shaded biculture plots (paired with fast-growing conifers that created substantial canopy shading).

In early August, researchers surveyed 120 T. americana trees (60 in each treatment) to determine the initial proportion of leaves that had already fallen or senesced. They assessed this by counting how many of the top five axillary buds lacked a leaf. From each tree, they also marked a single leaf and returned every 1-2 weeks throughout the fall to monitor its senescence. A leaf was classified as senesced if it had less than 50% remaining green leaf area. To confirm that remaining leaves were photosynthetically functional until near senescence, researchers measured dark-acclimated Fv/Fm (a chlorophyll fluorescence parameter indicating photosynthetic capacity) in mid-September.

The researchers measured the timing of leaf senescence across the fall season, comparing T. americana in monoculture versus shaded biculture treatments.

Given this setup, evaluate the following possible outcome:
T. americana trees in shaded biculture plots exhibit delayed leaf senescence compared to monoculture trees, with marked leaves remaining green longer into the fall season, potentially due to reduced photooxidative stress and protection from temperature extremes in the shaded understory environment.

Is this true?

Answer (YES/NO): YES